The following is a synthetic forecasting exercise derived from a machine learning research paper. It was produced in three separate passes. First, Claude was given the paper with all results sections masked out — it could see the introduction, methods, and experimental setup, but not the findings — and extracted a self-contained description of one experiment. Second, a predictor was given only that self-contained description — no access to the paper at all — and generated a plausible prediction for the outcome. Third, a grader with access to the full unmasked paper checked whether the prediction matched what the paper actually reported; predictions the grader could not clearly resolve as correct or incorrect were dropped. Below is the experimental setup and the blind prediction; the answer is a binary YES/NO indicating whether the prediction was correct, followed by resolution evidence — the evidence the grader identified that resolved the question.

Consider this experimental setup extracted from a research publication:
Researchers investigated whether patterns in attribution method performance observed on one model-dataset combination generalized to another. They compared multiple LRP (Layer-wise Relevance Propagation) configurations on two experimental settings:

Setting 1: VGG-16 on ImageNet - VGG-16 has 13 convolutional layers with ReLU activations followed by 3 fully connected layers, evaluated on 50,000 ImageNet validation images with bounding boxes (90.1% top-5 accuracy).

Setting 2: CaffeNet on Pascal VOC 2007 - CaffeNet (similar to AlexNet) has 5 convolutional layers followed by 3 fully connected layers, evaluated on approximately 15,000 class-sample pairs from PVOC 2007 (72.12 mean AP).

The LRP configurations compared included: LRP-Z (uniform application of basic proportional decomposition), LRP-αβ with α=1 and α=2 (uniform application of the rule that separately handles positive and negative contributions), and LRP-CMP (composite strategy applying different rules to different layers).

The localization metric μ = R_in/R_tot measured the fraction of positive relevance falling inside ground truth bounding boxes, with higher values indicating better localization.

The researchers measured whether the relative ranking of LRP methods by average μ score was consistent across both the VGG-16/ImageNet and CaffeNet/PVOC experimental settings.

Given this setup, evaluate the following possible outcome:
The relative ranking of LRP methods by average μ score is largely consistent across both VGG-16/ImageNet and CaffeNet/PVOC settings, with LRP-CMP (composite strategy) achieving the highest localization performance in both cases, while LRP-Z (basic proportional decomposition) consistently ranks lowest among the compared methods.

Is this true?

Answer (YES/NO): NO